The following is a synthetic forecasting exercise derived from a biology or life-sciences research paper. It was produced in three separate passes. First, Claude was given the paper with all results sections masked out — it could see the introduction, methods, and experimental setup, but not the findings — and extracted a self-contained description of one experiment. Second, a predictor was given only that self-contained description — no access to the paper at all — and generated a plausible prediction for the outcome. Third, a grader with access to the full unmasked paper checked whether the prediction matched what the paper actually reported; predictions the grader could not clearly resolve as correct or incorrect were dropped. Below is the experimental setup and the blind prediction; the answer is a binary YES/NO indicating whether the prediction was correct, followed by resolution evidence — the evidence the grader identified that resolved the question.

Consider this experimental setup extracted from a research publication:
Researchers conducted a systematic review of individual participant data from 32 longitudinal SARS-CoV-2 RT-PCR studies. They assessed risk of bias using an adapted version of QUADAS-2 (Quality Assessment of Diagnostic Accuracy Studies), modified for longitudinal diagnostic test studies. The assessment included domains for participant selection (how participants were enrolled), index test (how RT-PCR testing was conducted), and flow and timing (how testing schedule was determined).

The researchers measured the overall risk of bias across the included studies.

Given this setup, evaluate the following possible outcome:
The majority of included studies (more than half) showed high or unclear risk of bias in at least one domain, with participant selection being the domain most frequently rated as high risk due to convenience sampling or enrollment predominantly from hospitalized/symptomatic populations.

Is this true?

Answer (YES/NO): NO